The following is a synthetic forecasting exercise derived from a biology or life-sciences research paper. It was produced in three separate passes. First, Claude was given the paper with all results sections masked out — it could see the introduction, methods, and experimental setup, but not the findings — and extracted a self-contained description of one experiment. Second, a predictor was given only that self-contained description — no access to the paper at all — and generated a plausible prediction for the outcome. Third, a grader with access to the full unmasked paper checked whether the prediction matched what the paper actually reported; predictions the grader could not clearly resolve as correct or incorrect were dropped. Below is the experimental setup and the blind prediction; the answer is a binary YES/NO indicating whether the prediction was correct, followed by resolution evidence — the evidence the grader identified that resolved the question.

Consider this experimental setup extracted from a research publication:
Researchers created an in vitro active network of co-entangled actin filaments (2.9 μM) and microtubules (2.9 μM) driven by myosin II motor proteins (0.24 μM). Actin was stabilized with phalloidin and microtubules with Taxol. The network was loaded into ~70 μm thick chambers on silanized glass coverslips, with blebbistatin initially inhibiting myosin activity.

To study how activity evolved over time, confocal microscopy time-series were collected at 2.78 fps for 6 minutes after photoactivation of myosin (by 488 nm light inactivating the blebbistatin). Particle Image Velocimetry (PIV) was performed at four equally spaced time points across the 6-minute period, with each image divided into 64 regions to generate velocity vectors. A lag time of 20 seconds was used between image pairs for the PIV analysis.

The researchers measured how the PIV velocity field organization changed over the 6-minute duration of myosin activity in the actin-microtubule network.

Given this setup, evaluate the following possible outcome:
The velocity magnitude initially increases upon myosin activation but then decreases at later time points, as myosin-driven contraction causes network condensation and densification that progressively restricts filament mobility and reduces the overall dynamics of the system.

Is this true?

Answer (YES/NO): NO